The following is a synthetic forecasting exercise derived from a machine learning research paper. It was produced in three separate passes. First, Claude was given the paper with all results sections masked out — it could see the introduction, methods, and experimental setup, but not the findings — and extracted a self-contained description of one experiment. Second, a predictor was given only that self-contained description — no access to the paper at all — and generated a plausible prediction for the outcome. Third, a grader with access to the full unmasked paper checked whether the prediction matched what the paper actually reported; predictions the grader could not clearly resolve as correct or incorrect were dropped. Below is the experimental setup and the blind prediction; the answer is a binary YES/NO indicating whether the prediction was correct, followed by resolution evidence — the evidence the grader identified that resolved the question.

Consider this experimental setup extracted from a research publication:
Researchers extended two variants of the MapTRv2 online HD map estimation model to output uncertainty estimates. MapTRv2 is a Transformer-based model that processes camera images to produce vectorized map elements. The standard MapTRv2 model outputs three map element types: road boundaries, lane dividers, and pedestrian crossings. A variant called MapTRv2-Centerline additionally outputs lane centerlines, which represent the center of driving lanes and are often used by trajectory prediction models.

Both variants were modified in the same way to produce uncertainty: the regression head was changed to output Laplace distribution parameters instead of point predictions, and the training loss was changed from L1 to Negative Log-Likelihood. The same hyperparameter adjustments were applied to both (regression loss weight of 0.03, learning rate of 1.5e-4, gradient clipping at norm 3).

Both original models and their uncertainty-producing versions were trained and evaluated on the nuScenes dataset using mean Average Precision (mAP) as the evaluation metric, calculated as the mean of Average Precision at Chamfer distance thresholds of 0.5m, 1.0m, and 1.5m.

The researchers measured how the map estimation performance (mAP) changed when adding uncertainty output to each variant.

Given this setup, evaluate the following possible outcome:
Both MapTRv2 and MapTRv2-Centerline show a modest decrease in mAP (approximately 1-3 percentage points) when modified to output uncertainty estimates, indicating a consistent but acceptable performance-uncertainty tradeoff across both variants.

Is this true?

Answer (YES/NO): NO